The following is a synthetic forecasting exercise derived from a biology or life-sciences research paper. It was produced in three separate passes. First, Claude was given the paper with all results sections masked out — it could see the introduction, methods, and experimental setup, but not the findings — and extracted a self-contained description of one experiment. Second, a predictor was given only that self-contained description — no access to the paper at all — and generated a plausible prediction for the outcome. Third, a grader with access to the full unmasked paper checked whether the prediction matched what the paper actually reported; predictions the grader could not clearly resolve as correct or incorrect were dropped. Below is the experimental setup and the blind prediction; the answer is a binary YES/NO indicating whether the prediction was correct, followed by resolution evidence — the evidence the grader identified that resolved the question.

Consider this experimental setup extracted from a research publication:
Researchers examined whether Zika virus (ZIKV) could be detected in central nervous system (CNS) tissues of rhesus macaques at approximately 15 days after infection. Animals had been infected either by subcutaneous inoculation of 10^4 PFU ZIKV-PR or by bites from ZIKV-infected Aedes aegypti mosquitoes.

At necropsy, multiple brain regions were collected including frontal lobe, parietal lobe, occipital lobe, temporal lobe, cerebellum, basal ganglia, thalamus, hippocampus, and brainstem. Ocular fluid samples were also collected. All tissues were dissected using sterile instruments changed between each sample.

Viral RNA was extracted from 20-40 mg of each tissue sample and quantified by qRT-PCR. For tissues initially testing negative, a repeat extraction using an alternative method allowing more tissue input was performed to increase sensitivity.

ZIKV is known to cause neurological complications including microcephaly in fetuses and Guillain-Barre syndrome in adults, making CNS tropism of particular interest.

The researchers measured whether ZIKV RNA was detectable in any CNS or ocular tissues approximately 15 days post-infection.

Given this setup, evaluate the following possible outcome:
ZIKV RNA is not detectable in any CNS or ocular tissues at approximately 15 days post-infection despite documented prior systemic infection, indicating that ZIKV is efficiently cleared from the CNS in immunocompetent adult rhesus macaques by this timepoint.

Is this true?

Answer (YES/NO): NO